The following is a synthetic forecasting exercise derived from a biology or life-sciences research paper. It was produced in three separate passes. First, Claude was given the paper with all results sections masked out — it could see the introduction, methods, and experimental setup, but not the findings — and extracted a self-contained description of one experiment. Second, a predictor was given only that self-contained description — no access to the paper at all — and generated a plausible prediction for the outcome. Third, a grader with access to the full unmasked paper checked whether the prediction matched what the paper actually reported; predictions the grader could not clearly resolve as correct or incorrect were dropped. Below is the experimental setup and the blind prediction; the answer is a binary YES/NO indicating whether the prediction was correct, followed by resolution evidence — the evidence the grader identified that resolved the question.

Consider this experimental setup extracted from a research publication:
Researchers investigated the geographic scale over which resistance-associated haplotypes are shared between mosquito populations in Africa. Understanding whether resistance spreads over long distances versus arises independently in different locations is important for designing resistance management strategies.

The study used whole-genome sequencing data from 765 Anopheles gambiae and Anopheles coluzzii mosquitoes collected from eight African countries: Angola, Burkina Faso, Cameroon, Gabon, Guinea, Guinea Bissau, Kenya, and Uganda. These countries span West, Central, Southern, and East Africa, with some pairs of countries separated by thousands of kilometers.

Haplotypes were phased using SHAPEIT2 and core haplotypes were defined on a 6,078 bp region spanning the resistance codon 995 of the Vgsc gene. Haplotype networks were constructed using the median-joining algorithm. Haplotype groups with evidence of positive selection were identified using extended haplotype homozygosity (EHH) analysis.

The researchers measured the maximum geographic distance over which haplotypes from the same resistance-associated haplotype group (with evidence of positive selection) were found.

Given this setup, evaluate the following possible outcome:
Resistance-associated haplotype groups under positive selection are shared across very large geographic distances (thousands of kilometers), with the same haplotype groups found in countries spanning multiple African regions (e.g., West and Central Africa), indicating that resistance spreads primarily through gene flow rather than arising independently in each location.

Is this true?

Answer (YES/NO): YES